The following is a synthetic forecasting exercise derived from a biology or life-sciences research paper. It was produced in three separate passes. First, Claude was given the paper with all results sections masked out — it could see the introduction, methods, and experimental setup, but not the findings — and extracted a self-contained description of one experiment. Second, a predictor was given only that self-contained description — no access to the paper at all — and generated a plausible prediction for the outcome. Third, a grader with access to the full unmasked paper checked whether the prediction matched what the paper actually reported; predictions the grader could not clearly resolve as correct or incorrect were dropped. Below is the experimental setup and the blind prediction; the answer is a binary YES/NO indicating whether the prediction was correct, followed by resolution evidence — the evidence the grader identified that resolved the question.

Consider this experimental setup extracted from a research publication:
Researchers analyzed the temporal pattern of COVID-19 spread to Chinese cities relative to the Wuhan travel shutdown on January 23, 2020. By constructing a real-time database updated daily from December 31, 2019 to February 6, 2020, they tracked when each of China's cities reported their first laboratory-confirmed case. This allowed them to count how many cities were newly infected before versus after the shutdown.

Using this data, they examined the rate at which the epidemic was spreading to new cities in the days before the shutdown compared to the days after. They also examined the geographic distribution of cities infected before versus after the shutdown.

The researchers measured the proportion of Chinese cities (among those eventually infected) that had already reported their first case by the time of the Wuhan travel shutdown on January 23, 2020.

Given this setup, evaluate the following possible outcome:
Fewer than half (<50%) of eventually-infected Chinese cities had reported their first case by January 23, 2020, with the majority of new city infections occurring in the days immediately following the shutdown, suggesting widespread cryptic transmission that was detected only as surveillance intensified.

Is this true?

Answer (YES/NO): YES